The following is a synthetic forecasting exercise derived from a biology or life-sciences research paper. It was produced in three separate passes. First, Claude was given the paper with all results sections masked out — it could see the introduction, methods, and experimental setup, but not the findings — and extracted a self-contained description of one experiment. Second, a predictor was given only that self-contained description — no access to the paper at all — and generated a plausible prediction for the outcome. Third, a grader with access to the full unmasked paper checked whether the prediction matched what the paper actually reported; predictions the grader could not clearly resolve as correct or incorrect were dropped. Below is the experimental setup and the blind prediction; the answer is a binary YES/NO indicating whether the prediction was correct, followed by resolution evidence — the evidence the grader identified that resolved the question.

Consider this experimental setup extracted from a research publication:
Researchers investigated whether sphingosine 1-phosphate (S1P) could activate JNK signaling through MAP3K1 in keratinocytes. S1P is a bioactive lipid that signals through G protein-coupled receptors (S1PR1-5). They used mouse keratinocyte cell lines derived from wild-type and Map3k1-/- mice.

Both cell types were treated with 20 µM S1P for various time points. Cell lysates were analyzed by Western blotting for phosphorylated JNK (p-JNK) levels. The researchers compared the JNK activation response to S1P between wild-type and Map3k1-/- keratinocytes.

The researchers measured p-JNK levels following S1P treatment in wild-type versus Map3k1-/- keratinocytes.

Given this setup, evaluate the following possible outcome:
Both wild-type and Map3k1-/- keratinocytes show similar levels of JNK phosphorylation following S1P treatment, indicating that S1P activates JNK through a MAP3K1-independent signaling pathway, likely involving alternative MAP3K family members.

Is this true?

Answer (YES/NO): NO